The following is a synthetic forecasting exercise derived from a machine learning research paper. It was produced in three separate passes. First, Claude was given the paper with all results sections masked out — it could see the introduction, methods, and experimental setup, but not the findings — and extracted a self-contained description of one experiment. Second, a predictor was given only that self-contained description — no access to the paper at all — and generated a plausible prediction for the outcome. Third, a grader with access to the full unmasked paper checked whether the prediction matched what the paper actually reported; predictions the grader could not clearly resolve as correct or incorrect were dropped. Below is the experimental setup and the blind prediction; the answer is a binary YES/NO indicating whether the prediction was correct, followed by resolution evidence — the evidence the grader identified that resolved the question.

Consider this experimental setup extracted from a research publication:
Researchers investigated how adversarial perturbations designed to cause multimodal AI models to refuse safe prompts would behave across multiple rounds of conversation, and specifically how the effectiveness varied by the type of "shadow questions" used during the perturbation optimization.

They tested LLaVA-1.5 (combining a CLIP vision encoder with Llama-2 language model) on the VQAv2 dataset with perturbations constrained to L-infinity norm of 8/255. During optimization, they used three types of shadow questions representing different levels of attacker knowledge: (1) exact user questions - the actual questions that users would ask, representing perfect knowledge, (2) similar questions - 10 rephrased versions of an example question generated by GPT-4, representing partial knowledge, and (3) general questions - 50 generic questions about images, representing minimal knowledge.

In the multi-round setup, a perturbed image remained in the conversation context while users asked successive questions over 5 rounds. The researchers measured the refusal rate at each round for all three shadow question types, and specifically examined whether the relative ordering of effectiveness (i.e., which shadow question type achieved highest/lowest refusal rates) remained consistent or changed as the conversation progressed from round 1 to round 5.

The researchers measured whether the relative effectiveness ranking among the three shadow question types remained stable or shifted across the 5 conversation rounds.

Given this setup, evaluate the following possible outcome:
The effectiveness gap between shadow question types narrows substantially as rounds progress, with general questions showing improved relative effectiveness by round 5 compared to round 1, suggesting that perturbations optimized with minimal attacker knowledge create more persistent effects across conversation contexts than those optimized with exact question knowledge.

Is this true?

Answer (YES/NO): NO